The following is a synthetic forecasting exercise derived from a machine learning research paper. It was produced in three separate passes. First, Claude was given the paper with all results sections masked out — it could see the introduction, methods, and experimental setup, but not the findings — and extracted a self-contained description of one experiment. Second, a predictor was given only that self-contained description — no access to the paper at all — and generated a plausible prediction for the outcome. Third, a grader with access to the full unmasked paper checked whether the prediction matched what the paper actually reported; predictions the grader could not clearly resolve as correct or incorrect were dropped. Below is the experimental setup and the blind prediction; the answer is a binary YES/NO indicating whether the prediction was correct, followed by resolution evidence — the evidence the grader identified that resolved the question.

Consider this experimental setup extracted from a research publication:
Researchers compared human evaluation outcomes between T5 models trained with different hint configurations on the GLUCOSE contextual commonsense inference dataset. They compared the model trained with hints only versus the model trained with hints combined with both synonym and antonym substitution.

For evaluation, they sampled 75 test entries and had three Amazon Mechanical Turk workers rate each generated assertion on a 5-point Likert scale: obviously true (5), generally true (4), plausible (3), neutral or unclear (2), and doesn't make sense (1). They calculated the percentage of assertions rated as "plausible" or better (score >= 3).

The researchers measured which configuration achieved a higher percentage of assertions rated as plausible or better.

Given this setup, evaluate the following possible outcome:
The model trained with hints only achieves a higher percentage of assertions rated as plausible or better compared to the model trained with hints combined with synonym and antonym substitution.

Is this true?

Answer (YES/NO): NO